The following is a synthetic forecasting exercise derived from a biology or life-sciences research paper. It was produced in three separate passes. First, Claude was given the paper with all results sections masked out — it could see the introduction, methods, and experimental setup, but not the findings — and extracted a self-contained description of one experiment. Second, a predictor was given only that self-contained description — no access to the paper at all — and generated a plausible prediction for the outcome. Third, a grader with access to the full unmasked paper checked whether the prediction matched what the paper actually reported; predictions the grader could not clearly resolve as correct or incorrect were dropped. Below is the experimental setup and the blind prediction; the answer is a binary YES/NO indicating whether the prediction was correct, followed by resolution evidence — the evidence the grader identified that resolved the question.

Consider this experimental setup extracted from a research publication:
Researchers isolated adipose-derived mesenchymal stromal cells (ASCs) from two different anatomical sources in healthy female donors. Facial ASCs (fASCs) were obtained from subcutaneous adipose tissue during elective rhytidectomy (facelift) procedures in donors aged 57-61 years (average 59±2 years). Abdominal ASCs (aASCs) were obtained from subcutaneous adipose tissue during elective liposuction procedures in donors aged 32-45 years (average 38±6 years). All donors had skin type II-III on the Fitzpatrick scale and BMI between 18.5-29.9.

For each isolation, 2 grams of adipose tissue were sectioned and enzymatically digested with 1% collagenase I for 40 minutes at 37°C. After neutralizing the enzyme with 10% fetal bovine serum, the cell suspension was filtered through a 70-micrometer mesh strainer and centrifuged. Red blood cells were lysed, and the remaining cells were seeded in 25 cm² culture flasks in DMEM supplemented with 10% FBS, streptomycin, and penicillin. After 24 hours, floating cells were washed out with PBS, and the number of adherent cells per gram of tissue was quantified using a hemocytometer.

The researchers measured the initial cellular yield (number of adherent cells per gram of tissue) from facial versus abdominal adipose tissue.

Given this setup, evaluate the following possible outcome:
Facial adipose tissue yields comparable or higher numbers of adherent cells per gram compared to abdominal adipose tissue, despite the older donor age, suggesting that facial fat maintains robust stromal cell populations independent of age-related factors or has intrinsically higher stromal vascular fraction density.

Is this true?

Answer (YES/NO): NO